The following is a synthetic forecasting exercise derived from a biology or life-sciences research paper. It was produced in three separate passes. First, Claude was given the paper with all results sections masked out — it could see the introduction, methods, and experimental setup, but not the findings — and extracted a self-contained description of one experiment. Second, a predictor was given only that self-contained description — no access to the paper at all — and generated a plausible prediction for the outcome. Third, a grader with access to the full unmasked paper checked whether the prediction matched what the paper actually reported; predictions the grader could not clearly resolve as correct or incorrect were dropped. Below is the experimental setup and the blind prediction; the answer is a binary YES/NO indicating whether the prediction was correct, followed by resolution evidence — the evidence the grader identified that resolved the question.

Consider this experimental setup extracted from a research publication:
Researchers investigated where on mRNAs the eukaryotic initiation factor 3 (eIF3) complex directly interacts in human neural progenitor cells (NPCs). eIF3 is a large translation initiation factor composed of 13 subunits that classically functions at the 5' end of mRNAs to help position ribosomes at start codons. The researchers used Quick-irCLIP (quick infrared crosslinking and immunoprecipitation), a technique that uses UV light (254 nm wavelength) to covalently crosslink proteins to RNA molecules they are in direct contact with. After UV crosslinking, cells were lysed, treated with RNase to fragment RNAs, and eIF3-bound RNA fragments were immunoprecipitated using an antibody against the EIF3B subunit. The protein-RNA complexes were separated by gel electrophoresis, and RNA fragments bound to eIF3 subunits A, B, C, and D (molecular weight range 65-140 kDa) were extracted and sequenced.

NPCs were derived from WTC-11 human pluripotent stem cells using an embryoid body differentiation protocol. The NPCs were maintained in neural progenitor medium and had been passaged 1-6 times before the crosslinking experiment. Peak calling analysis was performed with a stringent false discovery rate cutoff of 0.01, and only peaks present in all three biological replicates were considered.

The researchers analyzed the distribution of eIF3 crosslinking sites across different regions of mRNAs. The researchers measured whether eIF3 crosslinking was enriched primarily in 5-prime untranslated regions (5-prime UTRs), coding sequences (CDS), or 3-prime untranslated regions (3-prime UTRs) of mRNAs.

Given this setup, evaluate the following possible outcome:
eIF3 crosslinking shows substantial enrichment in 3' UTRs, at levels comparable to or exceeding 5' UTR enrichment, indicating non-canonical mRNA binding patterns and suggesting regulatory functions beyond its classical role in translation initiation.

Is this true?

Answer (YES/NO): YES